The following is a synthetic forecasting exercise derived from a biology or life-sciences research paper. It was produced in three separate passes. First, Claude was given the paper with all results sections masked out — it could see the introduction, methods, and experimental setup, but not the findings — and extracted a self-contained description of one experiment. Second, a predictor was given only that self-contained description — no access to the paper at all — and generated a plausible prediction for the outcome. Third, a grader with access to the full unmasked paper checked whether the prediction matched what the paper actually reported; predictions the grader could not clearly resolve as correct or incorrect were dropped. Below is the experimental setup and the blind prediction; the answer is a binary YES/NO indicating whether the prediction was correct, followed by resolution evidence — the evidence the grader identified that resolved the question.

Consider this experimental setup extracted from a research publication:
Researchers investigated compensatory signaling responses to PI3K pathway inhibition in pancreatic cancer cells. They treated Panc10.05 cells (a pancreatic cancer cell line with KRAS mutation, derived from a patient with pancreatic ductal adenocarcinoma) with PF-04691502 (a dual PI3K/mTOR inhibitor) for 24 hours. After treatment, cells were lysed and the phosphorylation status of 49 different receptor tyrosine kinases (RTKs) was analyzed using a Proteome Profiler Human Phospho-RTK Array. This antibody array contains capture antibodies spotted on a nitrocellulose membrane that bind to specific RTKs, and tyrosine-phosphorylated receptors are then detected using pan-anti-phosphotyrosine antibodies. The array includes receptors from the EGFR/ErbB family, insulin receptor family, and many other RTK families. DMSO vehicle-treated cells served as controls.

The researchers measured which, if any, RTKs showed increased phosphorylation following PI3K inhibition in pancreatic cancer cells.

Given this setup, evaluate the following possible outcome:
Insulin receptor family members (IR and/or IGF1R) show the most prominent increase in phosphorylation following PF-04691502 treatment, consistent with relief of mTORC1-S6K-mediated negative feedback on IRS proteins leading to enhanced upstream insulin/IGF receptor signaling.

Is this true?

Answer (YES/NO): NO